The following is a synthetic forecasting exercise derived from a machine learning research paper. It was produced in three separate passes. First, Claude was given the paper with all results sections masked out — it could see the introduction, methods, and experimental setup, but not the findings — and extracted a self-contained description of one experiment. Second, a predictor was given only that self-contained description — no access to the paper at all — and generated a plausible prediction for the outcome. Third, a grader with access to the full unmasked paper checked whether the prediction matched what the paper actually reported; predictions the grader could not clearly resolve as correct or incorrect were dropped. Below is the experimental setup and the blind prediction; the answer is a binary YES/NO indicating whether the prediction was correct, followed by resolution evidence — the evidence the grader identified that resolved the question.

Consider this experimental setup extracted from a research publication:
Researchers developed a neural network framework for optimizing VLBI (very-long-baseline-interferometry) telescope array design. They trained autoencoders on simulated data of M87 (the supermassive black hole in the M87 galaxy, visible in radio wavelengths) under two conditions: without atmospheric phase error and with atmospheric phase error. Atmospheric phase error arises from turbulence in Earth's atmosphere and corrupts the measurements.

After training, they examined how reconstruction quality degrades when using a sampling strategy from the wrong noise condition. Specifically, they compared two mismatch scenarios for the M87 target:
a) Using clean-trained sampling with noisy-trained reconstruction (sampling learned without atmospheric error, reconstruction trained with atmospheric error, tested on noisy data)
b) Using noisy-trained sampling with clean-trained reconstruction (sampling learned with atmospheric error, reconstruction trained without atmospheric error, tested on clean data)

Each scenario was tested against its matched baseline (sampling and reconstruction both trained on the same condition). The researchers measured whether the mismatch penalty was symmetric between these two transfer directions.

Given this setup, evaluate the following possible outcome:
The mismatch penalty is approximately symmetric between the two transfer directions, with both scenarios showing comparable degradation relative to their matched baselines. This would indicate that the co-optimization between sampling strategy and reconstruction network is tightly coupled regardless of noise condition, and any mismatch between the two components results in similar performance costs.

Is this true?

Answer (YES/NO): NO